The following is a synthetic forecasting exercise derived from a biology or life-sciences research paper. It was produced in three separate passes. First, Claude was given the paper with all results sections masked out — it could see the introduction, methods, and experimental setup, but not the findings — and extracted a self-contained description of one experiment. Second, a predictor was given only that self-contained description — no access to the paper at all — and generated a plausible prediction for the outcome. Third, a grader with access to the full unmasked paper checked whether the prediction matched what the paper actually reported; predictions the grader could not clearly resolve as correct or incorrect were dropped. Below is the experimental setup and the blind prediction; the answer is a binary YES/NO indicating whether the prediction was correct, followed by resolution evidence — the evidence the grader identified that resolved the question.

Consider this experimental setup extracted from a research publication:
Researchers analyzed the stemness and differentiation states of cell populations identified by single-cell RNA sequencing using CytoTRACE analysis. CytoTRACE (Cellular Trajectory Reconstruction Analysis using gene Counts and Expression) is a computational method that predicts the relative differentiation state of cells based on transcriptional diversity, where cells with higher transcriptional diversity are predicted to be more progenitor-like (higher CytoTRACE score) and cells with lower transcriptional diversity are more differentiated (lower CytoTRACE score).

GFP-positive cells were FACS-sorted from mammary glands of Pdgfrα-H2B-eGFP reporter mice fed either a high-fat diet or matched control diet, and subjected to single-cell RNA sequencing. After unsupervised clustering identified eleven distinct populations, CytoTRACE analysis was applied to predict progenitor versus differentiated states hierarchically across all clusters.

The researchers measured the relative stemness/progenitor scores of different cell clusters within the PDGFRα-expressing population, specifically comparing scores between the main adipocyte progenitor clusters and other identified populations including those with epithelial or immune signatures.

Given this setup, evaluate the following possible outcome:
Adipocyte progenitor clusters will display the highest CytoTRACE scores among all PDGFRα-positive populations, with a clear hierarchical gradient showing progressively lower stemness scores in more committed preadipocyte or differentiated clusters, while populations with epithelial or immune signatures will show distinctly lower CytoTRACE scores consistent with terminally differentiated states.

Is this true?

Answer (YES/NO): YES